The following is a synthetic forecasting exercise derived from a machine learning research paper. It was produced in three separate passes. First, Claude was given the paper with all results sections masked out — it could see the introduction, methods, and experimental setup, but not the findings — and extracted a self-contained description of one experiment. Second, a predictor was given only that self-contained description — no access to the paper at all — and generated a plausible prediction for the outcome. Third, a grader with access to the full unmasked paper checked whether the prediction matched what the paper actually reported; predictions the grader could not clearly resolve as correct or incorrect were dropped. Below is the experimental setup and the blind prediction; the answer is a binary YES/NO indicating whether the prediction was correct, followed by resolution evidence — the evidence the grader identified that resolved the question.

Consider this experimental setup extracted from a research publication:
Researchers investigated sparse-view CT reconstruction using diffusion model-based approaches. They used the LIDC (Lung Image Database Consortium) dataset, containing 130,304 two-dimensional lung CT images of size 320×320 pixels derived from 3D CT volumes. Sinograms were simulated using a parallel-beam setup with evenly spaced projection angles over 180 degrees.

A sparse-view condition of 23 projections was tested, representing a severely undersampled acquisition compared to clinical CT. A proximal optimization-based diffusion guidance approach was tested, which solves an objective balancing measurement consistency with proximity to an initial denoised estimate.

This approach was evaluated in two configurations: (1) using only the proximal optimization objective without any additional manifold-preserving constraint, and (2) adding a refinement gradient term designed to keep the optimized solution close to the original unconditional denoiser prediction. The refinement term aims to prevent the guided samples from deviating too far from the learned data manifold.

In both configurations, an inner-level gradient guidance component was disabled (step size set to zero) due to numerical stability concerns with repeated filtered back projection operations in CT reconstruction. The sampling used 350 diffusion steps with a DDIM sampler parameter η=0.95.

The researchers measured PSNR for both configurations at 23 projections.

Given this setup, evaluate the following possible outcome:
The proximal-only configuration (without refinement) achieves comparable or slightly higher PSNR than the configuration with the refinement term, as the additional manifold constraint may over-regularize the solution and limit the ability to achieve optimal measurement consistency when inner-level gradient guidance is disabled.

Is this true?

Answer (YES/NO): NO